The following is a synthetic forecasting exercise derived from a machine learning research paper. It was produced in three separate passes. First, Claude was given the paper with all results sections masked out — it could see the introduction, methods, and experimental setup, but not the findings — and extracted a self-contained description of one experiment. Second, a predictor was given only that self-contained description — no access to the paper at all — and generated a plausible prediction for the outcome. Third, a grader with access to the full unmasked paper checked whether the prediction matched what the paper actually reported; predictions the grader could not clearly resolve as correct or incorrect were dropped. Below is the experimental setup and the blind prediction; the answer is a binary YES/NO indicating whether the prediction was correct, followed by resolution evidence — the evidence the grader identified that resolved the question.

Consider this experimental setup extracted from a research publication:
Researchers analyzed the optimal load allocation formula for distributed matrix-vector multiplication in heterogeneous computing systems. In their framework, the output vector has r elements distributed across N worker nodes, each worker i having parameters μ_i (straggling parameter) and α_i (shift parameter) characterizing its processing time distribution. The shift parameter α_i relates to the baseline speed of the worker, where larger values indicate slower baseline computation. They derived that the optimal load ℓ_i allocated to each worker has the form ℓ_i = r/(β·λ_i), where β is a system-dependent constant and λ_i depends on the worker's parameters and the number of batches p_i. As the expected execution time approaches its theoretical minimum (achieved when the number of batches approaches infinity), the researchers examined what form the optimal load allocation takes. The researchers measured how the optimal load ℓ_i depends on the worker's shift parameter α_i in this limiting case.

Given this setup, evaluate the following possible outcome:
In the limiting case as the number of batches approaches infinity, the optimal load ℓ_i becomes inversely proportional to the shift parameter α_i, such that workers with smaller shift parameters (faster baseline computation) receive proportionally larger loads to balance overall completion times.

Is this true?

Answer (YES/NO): YES